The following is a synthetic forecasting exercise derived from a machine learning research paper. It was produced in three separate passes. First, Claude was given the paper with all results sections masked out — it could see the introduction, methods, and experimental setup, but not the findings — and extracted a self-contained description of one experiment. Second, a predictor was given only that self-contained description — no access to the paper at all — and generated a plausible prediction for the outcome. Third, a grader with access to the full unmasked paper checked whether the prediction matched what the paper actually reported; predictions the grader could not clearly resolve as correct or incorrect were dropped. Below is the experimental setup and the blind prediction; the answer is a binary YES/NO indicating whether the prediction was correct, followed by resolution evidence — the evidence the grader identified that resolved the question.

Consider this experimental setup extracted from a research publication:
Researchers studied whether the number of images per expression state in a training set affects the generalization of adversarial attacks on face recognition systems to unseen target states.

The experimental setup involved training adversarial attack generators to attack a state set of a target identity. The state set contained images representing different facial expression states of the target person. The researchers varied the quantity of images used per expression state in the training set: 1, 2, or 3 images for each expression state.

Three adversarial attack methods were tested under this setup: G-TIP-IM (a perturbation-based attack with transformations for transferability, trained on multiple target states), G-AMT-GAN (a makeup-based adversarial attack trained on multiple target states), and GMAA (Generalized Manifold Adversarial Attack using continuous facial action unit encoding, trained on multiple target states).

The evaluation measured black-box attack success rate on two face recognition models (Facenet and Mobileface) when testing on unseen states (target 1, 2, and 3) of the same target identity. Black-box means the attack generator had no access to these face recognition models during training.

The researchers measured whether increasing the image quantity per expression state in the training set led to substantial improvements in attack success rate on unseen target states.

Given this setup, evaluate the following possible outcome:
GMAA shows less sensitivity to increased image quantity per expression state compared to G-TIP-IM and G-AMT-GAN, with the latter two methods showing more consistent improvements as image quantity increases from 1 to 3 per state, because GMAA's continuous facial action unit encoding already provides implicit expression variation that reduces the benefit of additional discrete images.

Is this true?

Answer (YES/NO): NO